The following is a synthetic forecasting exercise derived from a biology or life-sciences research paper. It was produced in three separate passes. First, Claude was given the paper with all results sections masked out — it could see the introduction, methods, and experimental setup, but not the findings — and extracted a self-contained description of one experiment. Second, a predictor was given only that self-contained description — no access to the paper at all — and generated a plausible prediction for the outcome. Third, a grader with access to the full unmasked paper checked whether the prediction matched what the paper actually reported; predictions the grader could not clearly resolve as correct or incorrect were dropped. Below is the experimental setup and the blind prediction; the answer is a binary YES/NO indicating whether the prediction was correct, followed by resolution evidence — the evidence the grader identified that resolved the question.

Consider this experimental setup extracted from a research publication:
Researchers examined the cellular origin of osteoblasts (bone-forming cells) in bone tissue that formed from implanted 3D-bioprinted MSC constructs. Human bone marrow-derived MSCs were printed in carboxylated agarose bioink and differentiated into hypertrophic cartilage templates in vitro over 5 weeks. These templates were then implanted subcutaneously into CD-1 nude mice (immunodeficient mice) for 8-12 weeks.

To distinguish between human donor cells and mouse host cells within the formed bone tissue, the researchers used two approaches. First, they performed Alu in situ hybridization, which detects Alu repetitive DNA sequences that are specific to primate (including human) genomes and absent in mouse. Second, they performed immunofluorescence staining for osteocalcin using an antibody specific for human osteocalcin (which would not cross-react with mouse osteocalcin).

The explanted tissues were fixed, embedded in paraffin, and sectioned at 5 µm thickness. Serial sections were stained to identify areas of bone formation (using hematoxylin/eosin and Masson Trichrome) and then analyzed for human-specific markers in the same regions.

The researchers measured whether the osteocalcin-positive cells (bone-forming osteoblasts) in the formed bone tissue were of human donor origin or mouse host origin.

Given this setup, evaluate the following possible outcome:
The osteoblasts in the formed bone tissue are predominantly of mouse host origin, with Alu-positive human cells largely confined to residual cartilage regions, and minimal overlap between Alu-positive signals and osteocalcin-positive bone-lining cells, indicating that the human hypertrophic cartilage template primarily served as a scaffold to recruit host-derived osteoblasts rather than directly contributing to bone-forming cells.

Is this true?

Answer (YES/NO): NO